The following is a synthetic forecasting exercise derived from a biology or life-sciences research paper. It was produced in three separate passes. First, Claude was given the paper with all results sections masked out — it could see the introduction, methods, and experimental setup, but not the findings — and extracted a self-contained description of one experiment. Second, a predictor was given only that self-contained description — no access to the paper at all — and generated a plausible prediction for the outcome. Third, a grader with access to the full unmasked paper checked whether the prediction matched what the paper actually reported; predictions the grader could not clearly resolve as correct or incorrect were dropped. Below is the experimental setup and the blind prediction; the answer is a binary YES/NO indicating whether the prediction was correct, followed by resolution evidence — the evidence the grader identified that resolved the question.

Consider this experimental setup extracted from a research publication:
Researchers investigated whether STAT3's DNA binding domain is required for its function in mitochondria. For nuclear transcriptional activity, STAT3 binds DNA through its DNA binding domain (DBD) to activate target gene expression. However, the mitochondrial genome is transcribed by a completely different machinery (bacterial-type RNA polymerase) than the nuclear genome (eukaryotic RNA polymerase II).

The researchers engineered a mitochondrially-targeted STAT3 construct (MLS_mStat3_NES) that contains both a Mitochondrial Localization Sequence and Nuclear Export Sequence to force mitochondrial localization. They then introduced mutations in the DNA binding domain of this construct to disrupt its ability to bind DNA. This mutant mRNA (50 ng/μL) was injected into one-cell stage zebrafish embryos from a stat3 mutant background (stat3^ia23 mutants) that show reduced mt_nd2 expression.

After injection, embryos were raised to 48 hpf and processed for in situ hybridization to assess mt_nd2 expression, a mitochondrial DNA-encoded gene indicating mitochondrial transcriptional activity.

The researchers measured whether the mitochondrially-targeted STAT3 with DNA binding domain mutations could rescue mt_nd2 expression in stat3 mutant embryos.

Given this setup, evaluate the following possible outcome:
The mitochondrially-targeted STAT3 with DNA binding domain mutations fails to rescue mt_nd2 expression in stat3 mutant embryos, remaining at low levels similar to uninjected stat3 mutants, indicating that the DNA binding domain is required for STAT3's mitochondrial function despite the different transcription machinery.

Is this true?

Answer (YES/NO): NO